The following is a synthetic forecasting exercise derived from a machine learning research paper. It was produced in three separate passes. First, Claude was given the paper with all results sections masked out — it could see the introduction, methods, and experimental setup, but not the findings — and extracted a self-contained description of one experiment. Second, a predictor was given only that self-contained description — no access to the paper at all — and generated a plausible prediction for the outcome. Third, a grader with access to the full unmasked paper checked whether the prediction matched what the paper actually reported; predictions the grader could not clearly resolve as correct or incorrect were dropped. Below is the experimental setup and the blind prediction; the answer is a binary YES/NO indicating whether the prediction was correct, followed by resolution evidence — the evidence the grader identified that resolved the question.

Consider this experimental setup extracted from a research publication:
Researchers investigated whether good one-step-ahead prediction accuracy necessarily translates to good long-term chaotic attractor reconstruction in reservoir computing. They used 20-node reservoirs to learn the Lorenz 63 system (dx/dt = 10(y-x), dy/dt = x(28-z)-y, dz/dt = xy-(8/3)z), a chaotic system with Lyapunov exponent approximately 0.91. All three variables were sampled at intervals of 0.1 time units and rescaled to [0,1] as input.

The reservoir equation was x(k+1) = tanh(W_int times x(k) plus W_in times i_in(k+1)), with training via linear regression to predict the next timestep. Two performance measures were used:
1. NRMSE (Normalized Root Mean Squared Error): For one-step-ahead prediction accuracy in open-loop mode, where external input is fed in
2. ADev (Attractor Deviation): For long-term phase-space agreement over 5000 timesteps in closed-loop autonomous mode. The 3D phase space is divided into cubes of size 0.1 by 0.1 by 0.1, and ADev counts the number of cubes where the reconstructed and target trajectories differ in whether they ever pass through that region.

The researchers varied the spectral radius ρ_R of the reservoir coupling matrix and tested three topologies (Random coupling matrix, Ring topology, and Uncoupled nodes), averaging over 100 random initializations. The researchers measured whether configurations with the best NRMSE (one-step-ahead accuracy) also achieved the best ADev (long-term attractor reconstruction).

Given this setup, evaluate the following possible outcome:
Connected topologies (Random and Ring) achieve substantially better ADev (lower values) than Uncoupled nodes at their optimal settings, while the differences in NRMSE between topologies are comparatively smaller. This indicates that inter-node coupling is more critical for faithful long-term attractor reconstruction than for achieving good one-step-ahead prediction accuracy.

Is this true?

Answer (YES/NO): NO